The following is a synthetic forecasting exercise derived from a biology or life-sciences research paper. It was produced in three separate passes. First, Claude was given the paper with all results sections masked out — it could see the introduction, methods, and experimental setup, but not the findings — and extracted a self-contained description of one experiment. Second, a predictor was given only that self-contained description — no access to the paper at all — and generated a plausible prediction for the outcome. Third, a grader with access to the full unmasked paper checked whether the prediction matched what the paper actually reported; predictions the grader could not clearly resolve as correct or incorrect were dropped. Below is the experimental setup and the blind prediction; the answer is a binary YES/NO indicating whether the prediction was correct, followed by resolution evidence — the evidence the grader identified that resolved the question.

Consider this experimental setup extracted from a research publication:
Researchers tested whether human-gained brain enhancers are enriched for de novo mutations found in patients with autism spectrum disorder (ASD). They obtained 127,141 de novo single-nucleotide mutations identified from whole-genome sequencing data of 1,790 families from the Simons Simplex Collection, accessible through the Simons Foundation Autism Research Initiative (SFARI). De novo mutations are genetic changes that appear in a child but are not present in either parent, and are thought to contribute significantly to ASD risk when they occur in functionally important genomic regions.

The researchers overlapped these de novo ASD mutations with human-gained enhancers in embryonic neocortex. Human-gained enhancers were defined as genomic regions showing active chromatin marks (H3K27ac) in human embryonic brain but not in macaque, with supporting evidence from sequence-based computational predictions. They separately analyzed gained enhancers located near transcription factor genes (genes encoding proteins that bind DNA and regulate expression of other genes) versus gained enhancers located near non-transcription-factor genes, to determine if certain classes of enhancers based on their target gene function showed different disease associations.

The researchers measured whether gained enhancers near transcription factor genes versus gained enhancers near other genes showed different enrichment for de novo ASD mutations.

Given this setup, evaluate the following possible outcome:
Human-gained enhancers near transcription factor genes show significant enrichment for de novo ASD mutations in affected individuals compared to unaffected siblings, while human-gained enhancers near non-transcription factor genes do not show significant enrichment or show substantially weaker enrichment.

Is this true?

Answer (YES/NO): YES